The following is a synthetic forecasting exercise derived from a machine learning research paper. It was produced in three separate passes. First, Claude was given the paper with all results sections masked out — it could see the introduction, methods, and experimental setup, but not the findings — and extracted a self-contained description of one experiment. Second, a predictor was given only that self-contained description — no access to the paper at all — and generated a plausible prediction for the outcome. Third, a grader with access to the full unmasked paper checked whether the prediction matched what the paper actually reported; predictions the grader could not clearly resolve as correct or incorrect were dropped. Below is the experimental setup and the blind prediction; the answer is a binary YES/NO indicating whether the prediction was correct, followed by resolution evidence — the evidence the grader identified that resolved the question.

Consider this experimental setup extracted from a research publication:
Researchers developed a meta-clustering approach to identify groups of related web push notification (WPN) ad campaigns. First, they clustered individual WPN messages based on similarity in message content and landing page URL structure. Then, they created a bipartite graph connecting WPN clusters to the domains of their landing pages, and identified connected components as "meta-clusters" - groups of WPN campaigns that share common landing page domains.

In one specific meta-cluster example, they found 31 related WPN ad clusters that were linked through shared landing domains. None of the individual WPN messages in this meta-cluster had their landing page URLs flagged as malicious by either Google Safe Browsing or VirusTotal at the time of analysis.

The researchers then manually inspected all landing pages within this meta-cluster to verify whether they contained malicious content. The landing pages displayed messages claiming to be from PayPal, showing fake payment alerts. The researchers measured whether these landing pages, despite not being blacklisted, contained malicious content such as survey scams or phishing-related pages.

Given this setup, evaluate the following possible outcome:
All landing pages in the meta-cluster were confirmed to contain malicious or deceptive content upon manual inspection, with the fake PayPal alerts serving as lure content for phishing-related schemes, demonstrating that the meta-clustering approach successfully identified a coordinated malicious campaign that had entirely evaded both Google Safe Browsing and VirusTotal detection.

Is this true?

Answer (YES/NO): YES